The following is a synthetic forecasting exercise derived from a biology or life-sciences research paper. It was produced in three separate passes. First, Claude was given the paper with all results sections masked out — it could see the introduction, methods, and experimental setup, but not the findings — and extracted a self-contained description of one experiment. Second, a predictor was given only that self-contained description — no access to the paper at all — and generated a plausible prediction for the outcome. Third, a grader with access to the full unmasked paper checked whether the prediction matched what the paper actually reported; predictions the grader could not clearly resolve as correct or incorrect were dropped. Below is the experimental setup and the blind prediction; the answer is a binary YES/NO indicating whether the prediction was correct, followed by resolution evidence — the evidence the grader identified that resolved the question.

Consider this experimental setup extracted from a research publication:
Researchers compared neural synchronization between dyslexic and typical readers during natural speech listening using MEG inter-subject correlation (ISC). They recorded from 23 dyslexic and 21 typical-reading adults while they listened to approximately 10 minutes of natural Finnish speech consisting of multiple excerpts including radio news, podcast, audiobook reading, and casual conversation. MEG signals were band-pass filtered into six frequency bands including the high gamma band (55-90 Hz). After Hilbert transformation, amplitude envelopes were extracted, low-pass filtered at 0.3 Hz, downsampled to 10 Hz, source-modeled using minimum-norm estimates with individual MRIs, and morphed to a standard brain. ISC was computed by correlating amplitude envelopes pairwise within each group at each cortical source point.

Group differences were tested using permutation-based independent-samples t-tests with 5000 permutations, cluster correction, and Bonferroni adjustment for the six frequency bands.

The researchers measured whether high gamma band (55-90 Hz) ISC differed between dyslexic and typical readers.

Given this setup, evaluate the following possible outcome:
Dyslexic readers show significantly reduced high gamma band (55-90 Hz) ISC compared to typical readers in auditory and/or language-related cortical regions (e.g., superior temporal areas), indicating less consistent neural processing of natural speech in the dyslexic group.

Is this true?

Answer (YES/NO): YES